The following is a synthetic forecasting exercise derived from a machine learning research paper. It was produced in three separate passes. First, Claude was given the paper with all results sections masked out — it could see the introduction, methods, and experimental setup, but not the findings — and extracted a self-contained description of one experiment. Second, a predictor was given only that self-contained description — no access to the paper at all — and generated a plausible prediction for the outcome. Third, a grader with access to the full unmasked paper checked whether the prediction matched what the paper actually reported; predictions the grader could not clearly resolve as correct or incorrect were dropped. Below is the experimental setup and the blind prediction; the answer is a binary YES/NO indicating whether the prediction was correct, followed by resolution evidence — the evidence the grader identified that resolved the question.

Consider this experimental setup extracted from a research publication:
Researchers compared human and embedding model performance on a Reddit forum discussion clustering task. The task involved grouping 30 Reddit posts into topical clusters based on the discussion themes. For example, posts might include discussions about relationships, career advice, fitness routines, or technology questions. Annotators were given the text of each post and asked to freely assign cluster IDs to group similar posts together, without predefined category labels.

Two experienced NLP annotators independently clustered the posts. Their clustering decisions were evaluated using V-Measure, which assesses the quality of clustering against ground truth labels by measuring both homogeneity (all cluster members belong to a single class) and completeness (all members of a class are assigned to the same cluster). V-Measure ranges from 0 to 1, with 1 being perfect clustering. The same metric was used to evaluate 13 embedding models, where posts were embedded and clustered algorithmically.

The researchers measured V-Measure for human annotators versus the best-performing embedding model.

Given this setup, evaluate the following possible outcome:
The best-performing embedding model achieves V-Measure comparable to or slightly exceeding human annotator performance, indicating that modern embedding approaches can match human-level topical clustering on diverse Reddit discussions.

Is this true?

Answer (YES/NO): NO